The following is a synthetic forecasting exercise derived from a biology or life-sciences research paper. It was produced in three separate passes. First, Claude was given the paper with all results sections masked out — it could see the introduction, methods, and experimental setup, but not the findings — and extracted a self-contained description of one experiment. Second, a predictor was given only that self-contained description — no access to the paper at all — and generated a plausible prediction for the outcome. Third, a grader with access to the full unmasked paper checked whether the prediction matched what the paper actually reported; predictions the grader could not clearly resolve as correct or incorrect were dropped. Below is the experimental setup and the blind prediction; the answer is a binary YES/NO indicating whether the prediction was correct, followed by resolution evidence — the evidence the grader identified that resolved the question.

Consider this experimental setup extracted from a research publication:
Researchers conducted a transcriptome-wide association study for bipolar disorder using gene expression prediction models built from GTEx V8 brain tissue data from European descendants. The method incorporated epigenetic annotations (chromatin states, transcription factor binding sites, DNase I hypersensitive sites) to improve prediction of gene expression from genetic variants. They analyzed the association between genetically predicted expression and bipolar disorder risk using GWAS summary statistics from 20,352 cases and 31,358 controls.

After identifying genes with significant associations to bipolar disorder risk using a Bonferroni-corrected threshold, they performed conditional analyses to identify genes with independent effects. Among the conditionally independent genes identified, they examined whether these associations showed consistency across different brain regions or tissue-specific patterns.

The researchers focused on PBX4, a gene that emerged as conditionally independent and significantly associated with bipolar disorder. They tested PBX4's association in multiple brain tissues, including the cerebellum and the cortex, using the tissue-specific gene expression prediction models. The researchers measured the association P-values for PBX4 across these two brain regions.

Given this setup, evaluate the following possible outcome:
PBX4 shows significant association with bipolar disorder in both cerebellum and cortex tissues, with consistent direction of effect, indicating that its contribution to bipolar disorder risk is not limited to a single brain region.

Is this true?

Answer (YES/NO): NO